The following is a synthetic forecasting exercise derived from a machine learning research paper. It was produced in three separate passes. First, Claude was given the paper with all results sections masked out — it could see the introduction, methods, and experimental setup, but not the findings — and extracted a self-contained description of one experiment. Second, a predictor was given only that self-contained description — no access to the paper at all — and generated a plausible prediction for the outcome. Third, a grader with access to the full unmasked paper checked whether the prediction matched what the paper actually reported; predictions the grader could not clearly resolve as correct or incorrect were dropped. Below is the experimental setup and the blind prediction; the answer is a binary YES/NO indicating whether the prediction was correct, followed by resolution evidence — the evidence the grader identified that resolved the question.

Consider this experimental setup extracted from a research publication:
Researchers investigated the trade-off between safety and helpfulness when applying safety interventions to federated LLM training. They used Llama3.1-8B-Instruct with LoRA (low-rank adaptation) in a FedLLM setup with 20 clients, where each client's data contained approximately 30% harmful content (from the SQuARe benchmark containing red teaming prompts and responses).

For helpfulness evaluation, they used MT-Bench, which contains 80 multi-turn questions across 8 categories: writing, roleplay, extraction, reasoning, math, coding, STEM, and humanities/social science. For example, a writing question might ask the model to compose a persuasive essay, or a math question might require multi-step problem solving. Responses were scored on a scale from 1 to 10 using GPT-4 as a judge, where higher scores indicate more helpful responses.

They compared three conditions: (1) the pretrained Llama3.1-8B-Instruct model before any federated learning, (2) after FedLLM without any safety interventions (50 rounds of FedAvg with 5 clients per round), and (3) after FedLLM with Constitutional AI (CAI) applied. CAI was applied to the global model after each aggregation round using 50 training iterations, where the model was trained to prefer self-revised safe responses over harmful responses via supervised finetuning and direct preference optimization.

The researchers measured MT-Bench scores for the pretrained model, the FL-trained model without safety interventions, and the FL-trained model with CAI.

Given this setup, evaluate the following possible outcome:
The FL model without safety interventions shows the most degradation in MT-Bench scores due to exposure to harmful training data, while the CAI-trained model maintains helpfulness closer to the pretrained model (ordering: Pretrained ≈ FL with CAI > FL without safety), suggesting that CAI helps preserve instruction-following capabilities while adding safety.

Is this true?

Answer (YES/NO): YES